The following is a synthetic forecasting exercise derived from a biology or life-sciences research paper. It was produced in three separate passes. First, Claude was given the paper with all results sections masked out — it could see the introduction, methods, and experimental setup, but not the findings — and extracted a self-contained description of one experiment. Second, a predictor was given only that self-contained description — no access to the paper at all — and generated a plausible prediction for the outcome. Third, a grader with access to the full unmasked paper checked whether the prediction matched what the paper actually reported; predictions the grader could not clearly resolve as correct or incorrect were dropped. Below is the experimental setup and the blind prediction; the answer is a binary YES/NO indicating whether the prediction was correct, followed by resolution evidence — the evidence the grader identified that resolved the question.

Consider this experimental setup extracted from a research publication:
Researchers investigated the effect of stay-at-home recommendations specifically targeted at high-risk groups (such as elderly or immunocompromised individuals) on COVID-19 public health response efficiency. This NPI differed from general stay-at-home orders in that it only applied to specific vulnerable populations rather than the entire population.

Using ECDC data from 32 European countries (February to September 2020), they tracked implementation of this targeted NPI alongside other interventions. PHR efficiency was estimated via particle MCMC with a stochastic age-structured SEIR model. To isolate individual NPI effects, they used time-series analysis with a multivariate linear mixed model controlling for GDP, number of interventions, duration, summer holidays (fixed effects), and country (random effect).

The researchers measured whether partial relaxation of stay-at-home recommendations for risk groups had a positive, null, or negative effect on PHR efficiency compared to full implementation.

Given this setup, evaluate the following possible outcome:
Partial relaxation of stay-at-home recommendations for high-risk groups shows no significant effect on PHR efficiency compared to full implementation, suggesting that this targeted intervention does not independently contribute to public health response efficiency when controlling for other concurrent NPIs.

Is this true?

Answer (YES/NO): NO